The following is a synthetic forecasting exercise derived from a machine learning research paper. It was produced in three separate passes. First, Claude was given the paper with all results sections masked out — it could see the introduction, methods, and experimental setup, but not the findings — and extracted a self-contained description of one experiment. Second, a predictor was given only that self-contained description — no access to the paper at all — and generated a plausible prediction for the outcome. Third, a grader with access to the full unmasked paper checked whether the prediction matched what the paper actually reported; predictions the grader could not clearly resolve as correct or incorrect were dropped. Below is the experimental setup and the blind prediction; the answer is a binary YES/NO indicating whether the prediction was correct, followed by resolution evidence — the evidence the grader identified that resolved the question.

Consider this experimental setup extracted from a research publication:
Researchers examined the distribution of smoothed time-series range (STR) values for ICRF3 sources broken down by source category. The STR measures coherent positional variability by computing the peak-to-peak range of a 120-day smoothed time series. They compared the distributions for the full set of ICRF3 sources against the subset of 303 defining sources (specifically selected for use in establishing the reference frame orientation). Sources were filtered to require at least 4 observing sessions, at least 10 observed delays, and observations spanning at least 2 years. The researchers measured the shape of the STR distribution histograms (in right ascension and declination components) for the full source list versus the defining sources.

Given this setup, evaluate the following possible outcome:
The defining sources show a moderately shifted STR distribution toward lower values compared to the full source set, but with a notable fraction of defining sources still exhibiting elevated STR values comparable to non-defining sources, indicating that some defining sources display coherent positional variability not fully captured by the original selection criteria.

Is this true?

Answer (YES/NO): NO